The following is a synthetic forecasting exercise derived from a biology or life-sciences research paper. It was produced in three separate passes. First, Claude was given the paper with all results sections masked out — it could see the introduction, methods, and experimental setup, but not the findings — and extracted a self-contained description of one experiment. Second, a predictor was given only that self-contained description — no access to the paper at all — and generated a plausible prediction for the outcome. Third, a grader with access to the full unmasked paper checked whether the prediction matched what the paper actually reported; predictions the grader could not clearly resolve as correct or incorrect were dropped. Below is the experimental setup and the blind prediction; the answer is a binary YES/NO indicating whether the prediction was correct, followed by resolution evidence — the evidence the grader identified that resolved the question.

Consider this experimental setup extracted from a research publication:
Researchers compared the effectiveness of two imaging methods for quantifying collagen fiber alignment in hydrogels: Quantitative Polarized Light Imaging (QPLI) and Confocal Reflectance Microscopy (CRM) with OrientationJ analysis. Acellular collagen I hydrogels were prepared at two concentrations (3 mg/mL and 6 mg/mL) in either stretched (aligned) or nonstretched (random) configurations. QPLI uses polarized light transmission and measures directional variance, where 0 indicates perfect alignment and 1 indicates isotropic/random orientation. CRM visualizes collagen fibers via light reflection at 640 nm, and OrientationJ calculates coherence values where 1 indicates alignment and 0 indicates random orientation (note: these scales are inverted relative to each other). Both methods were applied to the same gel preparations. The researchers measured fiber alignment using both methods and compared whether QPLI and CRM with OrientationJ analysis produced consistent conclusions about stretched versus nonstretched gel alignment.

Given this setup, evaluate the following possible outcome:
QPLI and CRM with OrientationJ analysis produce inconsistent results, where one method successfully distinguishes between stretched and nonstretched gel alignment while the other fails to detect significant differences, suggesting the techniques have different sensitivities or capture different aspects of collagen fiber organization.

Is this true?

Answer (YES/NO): NO